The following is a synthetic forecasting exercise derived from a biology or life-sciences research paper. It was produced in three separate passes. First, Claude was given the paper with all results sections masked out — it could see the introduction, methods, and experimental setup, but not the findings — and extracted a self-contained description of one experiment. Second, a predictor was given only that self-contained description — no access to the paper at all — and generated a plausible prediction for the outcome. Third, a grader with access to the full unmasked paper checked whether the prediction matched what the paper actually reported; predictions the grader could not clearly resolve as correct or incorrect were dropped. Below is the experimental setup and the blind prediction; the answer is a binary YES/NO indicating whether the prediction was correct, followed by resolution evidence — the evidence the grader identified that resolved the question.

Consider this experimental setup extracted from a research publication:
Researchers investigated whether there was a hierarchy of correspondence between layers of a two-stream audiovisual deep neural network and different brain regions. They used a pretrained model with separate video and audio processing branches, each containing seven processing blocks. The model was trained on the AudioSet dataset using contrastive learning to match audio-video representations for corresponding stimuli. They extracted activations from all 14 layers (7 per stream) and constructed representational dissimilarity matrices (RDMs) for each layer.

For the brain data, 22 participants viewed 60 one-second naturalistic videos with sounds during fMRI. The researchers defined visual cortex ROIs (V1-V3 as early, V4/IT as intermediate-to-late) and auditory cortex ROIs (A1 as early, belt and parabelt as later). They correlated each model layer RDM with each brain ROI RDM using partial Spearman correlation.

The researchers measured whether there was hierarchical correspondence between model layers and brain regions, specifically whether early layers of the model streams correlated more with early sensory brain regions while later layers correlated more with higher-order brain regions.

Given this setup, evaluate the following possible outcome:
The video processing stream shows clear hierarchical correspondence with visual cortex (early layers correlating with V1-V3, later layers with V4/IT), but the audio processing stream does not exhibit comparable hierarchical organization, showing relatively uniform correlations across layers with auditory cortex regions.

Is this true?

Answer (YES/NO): NO